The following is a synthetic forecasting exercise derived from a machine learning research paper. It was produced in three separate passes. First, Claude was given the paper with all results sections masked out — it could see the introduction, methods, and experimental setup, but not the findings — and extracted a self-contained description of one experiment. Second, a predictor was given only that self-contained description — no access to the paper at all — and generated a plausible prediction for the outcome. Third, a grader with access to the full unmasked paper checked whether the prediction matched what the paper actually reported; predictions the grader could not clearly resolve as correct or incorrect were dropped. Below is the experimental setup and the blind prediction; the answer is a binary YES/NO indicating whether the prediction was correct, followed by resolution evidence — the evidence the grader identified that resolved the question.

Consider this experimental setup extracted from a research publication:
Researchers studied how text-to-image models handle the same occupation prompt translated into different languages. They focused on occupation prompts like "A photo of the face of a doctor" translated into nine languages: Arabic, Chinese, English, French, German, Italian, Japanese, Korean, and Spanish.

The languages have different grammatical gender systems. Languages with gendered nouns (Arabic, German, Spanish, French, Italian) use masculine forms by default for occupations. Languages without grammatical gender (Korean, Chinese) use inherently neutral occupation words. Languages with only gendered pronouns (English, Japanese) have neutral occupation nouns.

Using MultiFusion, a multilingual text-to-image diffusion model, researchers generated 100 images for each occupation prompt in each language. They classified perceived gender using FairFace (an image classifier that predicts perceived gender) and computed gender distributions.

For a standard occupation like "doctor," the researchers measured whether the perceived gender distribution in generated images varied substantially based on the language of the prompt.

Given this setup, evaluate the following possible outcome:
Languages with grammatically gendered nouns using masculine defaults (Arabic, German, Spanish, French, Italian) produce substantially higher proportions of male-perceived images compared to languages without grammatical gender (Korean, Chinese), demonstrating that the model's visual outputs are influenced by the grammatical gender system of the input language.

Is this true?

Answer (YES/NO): NO